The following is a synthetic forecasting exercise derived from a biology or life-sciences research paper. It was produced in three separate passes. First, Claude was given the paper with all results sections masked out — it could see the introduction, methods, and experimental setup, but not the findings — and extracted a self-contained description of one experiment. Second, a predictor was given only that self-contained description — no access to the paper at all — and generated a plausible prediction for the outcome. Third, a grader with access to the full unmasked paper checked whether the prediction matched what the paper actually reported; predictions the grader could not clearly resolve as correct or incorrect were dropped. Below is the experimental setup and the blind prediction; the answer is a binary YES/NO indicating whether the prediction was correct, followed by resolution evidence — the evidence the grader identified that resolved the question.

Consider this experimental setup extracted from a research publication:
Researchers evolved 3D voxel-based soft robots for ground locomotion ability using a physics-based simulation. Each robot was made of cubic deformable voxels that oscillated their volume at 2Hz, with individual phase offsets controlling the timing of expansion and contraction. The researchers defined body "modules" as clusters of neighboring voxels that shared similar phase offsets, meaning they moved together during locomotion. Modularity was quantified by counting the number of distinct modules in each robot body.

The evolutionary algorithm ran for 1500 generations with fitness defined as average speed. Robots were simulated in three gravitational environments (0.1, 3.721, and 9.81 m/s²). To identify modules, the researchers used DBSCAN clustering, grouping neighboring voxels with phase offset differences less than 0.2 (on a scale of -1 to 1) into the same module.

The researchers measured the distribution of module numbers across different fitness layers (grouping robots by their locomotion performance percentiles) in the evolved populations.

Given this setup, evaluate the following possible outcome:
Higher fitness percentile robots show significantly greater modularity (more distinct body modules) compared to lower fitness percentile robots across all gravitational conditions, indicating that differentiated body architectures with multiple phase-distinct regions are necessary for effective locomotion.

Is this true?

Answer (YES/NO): NO